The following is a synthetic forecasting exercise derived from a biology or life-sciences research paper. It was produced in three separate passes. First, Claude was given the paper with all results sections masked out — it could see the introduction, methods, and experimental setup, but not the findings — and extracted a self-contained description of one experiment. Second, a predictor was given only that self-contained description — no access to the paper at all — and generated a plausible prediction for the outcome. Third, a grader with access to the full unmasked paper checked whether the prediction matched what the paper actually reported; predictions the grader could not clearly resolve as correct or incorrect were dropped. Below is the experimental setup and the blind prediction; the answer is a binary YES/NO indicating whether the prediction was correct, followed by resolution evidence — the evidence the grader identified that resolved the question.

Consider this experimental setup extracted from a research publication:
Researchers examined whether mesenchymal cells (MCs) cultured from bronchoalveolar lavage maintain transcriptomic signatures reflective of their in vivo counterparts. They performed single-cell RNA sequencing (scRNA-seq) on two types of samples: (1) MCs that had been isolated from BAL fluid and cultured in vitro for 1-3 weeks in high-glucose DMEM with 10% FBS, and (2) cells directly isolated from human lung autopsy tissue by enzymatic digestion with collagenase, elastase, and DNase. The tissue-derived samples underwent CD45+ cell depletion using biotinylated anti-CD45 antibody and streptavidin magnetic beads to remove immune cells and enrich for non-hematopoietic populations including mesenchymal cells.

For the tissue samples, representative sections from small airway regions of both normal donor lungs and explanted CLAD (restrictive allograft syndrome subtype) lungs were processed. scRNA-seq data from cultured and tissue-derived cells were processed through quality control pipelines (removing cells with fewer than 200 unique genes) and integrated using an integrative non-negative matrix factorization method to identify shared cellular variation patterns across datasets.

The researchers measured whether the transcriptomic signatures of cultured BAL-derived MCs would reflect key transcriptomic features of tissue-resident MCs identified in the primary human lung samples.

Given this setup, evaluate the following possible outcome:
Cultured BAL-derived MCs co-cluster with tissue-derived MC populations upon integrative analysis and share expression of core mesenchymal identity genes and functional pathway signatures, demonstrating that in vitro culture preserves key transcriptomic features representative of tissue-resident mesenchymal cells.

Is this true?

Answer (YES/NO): NO